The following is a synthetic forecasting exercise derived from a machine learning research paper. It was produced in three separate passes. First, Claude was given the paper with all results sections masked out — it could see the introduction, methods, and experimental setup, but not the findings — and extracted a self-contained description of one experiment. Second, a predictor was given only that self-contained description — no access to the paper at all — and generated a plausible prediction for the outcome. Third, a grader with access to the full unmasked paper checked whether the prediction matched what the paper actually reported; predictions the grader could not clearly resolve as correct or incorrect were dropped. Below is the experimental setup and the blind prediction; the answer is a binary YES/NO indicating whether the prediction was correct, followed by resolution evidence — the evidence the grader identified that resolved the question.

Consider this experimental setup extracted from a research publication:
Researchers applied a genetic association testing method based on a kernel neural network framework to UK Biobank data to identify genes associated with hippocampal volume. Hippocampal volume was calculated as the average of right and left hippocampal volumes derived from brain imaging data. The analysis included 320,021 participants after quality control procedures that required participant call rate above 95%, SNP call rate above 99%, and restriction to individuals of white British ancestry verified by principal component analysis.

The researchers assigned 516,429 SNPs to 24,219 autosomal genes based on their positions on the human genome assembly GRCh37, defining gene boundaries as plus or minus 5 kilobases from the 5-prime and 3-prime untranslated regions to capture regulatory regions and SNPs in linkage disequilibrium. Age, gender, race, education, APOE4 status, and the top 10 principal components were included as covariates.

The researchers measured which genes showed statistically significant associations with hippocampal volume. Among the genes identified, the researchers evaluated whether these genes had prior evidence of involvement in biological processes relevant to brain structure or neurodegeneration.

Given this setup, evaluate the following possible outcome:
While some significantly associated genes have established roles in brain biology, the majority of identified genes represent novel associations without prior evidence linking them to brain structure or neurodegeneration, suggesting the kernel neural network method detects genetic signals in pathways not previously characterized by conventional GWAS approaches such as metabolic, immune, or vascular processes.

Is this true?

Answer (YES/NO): NO